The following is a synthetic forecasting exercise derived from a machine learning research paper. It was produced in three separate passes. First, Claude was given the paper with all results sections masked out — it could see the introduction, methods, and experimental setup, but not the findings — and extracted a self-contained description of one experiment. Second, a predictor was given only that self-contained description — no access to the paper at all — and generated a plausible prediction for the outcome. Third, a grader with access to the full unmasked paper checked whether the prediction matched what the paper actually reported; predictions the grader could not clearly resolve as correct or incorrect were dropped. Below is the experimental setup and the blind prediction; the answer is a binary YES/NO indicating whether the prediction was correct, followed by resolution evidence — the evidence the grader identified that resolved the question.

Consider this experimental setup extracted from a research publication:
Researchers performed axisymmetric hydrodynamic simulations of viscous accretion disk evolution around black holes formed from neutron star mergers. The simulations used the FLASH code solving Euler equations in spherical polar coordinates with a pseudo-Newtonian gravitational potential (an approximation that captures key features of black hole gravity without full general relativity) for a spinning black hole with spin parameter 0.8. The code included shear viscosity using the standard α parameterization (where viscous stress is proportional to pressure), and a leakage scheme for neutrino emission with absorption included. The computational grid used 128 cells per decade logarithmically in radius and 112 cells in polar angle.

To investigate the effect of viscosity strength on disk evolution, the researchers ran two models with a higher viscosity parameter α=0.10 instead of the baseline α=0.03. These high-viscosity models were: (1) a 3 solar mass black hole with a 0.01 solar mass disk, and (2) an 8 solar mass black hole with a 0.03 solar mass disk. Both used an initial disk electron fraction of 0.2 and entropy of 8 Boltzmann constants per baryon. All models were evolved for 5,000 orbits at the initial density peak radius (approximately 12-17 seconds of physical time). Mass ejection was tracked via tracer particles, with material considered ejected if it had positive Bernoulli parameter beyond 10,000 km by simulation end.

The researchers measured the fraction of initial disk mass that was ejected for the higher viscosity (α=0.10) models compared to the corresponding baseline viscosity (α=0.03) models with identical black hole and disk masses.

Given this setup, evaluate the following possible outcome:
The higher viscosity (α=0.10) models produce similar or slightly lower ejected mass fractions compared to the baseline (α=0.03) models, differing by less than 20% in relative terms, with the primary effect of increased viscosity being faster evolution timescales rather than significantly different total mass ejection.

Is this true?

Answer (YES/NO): NO